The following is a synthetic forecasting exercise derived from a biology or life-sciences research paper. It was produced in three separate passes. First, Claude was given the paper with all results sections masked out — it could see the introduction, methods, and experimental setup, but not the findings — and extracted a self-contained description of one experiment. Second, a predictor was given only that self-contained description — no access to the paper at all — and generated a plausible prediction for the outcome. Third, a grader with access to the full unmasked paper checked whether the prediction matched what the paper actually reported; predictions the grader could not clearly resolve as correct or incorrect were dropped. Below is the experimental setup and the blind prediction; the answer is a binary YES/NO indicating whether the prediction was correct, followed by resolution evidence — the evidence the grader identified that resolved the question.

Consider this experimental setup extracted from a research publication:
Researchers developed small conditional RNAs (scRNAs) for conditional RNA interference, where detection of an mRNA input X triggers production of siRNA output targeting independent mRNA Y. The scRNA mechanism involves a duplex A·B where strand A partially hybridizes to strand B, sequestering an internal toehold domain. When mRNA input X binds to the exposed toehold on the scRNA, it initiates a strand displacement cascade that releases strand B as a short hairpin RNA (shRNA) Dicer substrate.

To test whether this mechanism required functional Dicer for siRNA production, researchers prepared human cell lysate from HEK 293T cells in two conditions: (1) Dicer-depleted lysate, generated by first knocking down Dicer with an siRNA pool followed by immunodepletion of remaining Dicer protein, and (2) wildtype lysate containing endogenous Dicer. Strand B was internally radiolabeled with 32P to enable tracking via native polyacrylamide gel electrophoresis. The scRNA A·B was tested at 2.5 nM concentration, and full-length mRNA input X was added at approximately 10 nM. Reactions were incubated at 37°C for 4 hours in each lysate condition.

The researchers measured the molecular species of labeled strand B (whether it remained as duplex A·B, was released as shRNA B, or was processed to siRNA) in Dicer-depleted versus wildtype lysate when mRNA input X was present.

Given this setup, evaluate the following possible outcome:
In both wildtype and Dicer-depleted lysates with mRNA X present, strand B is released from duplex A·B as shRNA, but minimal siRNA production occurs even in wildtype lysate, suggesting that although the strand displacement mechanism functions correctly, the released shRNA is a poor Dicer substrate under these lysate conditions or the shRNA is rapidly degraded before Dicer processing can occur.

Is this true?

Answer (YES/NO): NO